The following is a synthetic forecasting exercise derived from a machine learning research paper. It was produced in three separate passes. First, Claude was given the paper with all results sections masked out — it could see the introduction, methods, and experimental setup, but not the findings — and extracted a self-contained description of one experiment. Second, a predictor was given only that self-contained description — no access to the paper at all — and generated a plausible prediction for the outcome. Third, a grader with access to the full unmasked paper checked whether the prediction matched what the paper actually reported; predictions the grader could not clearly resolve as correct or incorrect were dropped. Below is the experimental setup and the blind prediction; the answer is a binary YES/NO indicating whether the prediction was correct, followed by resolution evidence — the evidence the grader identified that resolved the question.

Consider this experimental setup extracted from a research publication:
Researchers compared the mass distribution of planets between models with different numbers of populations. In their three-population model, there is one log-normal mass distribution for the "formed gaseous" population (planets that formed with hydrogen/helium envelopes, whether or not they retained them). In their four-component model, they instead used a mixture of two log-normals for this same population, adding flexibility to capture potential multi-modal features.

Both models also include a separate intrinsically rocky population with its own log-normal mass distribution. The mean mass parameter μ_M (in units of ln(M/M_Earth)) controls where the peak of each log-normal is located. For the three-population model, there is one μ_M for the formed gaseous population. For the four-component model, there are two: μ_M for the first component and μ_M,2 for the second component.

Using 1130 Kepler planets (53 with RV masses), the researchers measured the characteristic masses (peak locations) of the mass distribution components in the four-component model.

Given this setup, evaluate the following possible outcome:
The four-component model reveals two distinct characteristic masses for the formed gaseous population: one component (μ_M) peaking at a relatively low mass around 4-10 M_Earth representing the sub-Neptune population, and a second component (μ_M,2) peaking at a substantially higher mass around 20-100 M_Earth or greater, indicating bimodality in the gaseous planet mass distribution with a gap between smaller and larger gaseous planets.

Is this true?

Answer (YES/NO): NO